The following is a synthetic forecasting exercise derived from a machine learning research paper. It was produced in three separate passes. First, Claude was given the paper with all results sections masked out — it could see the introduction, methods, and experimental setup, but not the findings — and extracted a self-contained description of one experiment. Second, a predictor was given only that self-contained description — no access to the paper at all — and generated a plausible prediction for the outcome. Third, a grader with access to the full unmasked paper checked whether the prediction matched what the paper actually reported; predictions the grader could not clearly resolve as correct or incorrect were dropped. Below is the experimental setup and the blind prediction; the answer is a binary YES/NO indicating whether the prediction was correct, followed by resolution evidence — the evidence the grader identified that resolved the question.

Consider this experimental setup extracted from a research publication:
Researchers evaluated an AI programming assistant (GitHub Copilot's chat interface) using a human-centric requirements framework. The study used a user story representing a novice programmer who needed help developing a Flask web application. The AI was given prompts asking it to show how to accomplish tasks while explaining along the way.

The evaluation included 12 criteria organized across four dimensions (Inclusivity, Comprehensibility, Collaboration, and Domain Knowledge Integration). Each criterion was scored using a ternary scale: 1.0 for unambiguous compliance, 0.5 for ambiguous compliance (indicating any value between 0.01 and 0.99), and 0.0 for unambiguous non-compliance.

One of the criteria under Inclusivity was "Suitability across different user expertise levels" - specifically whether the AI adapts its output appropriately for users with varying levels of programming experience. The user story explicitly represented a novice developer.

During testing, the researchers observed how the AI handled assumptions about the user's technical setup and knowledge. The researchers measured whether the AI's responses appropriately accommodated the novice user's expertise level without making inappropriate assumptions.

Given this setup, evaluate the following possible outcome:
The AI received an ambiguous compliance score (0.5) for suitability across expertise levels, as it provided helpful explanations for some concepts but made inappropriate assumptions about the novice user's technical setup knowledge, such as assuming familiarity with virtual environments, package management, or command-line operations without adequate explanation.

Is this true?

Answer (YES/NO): YES